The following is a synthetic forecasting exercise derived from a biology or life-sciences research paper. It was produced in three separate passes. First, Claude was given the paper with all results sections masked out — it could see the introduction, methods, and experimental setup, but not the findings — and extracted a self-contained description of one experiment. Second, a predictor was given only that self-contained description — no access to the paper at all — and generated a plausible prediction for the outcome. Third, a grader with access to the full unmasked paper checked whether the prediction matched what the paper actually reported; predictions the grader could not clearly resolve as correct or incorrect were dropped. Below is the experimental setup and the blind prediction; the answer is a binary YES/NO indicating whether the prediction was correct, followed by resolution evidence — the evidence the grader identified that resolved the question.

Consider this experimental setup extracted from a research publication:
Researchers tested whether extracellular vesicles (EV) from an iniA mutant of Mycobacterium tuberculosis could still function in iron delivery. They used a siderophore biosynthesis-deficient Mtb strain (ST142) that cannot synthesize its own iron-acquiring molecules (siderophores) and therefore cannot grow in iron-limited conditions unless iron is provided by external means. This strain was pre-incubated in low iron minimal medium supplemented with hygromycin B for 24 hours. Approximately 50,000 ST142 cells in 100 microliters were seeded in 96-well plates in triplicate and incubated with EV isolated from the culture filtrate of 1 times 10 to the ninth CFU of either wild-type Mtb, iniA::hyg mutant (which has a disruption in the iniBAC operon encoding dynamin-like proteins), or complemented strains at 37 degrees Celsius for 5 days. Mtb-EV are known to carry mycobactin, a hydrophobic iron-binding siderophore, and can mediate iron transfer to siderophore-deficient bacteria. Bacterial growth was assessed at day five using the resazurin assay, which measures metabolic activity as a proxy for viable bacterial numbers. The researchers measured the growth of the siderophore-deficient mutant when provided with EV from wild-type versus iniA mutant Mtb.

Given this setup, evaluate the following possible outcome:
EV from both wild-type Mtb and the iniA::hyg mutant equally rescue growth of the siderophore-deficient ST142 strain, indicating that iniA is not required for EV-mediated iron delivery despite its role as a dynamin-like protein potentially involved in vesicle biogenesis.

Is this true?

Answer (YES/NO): NO